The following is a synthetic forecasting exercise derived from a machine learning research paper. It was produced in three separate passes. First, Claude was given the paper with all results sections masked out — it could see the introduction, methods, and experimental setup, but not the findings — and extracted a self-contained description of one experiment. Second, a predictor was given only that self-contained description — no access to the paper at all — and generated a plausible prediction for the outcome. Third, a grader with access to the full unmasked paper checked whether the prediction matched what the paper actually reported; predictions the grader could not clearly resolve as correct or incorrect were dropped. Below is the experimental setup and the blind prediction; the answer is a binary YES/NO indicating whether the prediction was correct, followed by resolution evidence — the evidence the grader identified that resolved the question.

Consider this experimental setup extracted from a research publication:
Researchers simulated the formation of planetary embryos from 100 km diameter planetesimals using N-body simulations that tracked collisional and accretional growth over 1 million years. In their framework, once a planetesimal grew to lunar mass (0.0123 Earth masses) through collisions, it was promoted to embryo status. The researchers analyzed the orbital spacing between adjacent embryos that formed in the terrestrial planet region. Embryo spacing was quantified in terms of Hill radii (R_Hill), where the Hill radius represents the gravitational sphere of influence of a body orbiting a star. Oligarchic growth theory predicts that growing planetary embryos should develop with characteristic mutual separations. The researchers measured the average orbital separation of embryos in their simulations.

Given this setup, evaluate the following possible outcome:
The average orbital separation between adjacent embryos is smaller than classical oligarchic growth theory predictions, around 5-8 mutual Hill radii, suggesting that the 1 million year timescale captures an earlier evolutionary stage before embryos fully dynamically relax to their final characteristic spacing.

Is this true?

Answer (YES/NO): NO